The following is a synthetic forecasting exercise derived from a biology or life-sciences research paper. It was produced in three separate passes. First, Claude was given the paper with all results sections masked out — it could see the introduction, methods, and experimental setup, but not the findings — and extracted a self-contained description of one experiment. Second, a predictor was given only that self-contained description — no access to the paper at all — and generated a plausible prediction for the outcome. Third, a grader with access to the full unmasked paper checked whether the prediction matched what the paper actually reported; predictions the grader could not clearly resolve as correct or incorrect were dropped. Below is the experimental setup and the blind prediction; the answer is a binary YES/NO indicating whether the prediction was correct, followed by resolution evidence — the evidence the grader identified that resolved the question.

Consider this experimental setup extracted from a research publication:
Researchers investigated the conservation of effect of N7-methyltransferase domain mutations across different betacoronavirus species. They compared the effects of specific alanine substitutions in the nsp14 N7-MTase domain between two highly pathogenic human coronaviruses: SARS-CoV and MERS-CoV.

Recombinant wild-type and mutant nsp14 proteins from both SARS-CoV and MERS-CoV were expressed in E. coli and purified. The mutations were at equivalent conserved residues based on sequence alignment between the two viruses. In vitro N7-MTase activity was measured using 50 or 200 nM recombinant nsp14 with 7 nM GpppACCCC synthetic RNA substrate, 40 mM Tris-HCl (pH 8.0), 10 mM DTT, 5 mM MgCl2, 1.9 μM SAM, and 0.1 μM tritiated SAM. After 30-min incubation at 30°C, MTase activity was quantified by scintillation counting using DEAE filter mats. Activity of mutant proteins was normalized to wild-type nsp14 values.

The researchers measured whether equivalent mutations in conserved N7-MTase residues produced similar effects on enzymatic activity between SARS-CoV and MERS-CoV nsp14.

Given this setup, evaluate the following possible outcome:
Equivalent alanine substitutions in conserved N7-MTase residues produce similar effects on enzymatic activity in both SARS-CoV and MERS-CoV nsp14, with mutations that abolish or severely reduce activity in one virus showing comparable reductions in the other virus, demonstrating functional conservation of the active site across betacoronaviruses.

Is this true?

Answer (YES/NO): NO